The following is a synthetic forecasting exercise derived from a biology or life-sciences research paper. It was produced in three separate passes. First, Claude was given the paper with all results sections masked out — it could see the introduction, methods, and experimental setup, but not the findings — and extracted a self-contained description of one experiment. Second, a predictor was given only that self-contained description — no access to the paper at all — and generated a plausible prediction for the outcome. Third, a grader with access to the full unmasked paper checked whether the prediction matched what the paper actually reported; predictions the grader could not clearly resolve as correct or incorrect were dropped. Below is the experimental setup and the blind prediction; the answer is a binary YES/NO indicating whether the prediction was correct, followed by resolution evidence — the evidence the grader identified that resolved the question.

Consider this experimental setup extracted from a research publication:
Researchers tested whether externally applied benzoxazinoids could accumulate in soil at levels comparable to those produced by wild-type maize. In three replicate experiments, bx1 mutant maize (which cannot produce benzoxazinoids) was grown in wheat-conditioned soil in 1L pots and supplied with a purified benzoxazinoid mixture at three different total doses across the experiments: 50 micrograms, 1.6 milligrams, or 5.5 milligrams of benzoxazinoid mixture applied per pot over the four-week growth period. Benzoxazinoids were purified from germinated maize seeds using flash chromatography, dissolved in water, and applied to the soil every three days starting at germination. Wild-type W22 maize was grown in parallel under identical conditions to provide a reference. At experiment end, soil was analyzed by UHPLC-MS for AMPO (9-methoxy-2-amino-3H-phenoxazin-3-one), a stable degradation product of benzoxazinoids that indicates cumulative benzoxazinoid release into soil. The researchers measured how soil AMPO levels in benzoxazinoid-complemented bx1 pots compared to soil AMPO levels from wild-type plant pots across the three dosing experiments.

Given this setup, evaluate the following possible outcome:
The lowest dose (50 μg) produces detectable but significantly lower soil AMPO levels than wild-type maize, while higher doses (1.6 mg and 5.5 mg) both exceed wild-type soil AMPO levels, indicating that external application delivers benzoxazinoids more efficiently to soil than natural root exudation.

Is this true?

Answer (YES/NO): NO